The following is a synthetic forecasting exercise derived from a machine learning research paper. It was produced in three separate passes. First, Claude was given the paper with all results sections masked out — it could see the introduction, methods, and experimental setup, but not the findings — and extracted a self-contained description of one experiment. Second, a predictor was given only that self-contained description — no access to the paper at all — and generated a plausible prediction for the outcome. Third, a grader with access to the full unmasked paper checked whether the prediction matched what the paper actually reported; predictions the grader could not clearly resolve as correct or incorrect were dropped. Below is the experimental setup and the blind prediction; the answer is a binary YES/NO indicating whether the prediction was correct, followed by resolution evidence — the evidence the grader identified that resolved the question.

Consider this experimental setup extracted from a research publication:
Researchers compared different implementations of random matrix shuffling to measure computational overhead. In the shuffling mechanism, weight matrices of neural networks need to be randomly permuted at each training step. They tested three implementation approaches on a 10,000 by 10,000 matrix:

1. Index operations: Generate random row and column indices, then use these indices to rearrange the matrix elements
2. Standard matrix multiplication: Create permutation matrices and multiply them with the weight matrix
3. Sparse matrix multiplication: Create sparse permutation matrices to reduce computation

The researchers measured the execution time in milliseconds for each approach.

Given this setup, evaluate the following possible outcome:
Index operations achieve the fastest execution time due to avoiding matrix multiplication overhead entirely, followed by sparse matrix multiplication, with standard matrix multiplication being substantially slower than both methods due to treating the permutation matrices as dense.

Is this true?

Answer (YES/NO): YES